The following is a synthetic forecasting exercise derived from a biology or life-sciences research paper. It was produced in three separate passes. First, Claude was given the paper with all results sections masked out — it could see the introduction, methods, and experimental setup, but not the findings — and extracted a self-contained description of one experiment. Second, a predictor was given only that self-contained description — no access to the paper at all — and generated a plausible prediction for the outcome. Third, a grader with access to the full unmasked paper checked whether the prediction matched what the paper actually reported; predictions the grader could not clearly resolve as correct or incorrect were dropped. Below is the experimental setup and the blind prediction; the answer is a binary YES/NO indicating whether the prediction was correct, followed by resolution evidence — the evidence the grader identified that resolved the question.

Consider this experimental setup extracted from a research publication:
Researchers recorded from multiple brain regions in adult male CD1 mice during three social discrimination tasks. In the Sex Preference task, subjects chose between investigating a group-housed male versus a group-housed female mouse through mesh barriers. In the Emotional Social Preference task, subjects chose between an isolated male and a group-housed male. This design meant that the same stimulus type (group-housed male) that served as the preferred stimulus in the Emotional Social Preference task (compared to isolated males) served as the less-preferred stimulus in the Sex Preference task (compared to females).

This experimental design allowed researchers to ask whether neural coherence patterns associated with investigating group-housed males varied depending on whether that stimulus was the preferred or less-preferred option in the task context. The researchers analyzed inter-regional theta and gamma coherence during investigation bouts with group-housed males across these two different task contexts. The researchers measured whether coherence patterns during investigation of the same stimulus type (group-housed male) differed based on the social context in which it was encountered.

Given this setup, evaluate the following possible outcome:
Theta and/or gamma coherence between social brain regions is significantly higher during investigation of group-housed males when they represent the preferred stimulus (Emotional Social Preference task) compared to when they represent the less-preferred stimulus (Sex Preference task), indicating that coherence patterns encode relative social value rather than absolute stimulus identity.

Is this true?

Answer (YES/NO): NO